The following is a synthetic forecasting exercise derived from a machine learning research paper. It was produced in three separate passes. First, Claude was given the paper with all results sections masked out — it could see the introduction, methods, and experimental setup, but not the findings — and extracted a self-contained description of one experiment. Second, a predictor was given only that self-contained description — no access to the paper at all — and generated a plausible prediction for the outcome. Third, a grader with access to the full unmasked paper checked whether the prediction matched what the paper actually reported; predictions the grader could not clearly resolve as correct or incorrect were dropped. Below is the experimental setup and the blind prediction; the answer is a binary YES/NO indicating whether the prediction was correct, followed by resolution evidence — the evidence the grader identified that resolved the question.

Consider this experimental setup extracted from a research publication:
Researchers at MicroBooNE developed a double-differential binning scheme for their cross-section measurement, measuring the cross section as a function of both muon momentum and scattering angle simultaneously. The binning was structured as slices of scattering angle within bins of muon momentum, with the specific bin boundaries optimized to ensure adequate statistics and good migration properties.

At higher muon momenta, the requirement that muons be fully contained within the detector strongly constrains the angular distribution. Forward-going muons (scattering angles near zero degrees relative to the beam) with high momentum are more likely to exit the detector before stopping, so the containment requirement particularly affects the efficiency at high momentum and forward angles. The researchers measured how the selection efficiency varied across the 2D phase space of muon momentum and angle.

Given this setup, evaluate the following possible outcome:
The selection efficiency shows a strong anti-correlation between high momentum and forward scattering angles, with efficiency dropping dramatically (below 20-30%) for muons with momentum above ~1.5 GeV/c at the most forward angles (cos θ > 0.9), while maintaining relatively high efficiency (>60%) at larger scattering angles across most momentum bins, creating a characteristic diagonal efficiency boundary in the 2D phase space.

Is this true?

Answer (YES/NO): NO